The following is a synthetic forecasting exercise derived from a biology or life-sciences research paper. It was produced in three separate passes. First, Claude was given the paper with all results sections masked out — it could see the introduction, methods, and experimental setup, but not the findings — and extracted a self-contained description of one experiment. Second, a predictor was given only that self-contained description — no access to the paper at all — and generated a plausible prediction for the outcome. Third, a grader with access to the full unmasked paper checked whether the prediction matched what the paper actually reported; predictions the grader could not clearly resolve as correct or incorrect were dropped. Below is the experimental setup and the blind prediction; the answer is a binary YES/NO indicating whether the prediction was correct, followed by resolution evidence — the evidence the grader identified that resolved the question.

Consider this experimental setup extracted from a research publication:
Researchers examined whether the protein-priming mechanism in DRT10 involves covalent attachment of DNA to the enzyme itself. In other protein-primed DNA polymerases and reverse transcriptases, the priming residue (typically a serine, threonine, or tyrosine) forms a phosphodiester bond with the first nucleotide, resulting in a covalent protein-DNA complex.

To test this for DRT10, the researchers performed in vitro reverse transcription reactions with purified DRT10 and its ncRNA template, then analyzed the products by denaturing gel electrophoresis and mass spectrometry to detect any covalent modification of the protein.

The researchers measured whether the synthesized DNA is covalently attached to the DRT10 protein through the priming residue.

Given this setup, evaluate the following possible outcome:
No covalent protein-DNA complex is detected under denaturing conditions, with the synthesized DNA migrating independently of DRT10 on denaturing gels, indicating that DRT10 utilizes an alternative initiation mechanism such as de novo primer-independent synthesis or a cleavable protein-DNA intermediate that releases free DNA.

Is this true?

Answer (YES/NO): NO